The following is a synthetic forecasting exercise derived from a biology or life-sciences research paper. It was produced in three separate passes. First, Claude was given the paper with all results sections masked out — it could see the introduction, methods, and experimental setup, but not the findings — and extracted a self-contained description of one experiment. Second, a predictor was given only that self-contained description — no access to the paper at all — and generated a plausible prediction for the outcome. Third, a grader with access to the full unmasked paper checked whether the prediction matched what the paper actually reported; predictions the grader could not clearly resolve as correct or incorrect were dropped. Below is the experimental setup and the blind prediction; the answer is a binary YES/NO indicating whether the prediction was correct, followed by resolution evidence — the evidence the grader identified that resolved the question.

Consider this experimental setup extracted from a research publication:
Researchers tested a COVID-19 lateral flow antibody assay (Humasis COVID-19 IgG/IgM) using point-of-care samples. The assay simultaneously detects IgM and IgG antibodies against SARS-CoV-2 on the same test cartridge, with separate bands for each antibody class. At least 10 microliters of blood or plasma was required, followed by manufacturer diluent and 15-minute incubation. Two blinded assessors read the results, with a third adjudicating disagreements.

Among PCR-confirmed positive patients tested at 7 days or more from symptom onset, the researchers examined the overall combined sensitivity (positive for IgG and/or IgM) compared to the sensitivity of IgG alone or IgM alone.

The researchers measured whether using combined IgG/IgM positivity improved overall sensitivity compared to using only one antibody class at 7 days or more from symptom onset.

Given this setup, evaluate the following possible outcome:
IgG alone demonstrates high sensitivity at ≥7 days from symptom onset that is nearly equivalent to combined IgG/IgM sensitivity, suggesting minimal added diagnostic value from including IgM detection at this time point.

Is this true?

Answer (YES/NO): NO